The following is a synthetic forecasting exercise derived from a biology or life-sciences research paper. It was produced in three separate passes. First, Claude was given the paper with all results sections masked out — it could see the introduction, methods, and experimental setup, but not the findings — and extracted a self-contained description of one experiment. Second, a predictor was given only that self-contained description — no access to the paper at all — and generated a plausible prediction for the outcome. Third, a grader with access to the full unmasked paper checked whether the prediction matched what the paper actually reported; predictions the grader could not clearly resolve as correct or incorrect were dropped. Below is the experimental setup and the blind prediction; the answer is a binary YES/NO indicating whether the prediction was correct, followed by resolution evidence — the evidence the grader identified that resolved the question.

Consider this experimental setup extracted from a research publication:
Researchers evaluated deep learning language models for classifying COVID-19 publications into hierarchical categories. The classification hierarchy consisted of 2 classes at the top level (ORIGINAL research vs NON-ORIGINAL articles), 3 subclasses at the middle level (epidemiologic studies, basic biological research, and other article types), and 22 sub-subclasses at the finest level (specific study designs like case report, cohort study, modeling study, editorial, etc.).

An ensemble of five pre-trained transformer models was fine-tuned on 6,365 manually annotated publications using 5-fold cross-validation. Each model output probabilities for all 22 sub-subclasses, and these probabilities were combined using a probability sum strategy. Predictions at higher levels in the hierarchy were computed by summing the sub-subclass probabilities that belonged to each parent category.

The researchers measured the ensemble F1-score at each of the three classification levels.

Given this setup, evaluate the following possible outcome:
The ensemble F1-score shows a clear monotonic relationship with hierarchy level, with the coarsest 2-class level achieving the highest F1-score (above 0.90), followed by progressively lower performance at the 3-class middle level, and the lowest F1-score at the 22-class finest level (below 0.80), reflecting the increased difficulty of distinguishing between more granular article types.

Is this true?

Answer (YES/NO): NO